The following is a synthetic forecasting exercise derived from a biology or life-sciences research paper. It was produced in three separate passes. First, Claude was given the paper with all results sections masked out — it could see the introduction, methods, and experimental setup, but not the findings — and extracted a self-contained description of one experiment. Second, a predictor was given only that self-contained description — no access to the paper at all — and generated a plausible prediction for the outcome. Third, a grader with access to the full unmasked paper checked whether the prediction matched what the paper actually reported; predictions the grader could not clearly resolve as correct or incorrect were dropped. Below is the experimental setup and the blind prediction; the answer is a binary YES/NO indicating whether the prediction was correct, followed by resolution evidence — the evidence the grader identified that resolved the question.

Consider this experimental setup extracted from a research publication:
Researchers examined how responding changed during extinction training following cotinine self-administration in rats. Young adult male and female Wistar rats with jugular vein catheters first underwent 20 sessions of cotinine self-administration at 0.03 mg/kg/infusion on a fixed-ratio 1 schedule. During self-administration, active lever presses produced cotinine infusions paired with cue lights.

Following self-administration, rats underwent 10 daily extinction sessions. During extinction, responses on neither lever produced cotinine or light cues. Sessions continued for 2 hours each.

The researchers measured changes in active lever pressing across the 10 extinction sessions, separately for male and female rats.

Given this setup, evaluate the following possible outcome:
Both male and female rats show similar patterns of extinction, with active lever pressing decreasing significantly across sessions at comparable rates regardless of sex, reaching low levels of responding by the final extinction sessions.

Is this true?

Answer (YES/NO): NO